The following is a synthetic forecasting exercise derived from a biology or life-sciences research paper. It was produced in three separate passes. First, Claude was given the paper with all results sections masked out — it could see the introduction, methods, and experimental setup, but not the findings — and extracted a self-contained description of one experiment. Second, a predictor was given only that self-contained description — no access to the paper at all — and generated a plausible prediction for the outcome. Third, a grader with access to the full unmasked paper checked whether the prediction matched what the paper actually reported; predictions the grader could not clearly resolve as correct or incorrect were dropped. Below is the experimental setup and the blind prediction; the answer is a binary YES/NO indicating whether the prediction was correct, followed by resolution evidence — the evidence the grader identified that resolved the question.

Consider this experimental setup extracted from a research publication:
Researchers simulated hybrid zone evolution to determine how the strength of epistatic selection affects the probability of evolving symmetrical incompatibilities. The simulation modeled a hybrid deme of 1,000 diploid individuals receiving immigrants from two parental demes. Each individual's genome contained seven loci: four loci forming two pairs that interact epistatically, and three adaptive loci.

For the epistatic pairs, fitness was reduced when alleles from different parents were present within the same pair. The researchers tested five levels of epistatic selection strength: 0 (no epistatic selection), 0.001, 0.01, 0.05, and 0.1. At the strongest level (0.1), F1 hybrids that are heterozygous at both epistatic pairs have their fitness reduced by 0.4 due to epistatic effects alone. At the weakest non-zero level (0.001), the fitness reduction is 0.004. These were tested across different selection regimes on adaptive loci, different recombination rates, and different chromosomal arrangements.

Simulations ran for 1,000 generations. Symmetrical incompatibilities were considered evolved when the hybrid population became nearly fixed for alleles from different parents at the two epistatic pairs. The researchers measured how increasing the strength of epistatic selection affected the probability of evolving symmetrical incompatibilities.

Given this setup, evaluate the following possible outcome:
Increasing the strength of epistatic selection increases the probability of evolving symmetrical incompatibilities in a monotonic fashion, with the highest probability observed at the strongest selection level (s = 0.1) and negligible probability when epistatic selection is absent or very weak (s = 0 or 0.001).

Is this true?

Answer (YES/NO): NO